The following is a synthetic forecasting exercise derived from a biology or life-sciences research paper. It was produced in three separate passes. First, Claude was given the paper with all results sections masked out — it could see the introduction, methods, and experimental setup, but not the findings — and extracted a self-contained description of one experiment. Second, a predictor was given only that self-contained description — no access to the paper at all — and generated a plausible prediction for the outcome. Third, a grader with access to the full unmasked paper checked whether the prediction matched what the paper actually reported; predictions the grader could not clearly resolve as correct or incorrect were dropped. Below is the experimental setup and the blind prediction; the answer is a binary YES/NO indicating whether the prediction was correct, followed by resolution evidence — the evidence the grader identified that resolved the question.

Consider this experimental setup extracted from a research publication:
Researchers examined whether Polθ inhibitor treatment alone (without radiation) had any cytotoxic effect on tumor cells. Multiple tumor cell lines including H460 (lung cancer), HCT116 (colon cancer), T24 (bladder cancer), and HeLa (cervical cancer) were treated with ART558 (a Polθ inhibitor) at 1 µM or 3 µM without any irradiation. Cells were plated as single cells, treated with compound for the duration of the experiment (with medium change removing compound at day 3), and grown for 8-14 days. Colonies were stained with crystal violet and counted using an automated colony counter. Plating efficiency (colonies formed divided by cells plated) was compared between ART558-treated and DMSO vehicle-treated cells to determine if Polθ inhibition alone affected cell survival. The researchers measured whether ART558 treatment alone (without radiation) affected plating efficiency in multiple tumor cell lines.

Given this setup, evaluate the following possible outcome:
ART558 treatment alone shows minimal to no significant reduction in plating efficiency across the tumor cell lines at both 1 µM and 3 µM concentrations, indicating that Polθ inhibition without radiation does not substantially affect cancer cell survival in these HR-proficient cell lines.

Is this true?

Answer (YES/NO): YES